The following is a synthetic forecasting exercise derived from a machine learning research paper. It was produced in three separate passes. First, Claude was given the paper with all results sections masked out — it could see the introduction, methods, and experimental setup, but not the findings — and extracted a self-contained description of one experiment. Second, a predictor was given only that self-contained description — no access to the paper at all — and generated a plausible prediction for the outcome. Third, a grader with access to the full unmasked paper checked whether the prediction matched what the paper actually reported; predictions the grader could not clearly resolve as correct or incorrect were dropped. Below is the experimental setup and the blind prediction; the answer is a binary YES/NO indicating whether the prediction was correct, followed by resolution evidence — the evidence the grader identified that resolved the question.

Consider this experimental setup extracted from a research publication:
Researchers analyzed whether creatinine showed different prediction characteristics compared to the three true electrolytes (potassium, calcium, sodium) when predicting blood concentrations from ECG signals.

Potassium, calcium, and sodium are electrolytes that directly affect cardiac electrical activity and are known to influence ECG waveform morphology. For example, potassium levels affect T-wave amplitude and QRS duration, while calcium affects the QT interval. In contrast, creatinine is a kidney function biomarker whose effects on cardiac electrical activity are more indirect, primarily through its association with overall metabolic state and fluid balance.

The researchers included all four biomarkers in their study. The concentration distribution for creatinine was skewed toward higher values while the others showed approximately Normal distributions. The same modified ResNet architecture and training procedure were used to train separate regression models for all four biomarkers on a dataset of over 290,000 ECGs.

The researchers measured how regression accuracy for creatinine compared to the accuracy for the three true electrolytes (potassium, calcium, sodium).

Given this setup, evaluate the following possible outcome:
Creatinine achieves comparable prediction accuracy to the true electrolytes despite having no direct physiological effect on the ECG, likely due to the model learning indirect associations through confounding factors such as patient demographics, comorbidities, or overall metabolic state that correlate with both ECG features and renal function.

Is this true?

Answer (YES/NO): NO